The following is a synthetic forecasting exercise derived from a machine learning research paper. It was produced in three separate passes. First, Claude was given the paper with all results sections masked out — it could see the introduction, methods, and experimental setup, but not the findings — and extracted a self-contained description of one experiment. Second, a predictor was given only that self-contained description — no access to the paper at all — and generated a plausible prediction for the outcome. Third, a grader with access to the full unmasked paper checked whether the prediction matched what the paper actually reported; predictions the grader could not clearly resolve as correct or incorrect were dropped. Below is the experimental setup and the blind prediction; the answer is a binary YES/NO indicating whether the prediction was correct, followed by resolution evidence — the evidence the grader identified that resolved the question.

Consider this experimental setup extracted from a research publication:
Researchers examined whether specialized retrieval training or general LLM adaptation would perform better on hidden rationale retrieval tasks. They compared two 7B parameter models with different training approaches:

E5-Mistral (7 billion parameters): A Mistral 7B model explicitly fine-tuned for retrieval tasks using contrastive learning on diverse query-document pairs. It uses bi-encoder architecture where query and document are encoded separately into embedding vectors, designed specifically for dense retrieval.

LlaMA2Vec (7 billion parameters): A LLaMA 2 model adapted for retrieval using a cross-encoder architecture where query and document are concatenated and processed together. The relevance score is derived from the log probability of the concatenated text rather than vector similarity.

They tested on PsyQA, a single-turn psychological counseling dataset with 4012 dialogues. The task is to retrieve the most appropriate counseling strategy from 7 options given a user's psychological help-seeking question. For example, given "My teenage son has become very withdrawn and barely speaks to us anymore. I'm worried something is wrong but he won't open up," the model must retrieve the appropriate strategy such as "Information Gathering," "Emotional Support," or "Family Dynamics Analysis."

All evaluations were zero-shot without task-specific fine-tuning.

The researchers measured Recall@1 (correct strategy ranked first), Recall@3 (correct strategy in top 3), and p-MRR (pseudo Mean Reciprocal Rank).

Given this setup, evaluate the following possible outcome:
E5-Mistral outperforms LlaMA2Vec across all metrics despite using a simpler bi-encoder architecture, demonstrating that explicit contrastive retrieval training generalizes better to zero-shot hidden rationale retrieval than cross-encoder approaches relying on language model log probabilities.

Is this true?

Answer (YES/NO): NO